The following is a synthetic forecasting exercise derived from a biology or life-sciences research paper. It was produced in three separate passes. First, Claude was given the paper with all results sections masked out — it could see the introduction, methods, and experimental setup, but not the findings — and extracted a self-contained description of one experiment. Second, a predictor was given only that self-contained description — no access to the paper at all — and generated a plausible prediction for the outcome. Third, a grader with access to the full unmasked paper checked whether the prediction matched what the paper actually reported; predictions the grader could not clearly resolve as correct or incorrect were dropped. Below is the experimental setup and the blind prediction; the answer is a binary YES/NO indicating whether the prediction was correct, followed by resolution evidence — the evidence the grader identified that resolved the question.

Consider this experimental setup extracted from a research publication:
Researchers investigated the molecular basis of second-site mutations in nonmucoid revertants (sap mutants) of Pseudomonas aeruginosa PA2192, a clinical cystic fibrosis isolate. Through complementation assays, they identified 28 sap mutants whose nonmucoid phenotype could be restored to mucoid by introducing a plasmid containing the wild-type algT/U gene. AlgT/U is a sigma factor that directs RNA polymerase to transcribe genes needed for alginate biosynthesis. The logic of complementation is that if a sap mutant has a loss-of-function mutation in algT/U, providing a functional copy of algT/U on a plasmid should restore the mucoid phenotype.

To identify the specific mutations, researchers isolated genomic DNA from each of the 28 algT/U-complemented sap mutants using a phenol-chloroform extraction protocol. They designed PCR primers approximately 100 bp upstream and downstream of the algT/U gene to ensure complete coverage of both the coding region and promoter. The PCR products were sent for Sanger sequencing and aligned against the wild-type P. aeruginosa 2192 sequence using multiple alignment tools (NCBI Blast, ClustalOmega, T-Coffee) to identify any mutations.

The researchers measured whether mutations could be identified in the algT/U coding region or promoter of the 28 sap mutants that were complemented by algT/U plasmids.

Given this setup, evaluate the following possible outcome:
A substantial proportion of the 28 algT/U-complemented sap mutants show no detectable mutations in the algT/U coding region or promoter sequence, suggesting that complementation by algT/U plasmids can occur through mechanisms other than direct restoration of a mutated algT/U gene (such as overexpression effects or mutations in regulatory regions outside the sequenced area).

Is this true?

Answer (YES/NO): YES